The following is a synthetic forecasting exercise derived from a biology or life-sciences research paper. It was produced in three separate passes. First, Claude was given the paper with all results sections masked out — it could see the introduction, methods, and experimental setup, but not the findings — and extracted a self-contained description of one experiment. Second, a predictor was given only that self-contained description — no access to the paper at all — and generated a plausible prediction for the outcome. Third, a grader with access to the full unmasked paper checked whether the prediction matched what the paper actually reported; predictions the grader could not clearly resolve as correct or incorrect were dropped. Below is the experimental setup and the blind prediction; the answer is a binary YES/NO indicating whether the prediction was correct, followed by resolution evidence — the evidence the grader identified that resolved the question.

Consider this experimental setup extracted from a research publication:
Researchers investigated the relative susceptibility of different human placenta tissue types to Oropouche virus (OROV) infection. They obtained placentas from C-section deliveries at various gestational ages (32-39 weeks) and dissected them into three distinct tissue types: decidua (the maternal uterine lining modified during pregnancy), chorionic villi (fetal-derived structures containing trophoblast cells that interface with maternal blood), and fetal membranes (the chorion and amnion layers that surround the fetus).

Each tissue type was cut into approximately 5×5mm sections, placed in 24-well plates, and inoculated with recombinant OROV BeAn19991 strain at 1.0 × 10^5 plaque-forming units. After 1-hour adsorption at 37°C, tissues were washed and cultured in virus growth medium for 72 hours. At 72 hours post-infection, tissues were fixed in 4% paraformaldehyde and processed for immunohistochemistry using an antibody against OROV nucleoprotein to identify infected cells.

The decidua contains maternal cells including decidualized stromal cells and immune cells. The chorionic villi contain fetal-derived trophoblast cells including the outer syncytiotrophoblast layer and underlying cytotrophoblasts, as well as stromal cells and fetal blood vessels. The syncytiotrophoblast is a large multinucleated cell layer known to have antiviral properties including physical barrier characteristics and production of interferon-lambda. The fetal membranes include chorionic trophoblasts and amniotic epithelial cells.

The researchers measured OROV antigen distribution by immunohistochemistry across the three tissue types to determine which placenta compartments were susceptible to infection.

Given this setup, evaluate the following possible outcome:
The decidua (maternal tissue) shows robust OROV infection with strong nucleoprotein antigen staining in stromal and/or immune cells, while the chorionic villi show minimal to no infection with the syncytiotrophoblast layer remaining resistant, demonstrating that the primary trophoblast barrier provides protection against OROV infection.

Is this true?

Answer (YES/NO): NO